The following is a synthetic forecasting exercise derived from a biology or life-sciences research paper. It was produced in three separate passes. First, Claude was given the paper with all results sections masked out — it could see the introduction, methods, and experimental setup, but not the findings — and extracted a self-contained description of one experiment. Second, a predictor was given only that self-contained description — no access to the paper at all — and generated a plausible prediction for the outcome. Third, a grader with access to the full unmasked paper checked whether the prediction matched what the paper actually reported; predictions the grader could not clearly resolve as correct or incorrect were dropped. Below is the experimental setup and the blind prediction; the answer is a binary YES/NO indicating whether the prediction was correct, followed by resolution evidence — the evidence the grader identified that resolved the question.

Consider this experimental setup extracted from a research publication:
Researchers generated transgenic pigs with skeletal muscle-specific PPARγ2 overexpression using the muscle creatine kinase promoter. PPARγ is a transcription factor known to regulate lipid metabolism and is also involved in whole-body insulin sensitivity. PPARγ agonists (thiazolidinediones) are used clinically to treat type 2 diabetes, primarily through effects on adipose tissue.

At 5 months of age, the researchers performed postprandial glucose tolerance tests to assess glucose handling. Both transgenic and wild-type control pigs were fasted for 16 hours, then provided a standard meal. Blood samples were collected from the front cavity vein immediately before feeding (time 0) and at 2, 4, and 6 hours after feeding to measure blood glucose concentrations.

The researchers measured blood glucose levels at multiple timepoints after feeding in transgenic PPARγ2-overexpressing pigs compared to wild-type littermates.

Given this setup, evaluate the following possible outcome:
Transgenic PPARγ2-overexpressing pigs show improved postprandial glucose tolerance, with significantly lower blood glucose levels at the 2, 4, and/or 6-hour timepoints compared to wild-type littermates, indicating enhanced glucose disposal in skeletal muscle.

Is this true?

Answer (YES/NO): NO